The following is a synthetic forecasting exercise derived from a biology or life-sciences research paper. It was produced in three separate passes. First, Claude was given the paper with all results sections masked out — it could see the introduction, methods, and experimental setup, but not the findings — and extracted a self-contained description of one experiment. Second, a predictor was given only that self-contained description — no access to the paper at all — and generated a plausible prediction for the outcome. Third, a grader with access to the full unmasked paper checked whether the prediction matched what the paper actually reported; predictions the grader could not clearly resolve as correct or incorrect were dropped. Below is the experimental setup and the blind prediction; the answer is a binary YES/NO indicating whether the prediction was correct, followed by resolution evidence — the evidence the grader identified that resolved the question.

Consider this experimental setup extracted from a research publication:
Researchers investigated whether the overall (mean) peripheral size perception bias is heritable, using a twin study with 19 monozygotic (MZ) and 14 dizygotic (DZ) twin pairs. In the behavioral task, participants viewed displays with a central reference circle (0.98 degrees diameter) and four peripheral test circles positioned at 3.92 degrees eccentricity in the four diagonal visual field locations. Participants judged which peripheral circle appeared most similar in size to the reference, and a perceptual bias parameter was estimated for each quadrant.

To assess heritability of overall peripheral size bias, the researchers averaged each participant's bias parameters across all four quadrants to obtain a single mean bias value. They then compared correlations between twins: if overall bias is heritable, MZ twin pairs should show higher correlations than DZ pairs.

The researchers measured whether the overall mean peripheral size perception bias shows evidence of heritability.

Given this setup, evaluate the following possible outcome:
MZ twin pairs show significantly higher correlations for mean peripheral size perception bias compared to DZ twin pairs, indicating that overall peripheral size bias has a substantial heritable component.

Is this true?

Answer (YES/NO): YES